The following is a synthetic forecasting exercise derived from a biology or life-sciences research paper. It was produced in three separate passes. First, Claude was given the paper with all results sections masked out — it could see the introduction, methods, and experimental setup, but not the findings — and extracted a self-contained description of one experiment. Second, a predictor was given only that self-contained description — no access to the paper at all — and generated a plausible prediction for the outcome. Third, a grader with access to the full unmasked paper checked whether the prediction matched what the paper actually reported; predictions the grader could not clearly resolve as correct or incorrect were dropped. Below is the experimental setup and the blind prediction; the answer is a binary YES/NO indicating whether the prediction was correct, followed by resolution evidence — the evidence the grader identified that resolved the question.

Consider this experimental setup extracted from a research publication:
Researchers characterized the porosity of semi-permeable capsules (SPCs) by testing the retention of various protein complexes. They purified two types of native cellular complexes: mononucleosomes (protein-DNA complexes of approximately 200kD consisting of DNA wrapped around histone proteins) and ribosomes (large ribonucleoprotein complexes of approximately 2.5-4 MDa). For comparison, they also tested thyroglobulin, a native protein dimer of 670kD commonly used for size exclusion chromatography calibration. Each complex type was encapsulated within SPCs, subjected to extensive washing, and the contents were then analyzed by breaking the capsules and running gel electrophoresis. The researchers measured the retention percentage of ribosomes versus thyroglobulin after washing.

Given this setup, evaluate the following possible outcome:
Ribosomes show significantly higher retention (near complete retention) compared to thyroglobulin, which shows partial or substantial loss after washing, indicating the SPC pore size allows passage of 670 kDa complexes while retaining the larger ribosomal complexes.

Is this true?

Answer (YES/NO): NO